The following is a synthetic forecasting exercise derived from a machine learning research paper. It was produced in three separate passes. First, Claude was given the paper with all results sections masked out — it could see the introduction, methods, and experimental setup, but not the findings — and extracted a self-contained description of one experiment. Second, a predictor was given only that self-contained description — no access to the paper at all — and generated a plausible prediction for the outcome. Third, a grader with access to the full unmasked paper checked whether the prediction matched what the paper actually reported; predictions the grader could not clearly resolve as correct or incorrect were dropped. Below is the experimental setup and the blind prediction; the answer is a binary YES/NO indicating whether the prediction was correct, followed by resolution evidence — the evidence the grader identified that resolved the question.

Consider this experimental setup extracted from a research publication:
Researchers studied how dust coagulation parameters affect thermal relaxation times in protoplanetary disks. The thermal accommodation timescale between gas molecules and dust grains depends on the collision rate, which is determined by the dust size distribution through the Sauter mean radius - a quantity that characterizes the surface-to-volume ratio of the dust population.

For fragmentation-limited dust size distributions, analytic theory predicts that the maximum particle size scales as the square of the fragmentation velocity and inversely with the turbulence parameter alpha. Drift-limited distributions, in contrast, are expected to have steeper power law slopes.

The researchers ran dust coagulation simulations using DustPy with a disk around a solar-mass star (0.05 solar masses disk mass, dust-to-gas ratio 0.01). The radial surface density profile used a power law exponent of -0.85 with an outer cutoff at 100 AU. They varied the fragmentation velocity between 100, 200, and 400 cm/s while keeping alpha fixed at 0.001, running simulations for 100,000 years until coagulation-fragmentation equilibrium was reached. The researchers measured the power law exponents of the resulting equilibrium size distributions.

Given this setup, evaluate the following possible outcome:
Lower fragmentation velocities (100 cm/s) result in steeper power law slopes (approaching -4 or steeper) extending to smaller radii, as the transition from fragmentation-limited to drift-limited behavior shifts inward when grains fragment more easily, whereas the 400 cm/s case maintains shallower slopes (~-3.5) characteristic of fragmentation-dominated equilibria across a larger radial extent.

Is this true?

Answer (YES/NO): NO